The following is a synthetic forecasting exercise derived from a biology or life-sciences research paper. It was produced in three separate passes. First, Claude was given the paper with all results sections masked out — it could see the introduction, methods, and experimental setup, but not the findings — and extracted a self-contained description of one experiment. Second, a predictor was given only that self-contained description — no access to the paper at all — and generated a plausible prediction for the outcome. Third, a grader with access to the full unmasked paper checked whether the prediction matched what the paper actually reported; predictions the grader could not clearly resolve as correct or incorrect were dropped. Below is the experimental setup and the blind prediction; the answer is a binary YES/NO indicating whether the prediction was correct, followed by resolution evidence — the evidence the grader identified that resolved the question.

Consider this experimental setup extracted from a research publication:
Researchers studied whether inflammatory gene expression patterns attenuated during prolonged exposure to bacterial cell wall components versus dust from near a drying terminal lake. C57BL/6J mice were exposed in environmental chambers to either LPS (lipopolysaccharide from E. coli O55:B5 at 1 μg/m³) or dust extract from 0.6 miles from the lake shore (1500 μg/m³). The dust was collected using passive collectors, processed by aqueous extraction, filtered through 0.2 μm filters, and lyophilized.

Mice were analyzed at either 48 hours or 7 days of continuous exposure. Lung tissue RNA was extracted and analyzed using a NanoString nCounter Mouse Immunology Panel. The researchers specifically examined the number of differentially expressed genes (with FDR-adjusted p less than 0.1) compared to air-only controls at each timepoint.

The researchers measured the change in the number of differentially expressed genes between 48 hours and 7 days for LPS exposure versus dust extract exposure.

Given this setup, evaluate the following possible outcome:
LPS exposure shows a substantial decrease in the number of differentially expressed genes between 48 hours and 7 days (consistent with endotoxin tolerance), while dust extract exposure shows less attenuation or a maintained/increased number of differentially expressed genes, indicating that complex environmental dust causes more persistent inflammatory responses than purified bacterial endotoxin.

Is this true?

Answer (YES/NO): NO